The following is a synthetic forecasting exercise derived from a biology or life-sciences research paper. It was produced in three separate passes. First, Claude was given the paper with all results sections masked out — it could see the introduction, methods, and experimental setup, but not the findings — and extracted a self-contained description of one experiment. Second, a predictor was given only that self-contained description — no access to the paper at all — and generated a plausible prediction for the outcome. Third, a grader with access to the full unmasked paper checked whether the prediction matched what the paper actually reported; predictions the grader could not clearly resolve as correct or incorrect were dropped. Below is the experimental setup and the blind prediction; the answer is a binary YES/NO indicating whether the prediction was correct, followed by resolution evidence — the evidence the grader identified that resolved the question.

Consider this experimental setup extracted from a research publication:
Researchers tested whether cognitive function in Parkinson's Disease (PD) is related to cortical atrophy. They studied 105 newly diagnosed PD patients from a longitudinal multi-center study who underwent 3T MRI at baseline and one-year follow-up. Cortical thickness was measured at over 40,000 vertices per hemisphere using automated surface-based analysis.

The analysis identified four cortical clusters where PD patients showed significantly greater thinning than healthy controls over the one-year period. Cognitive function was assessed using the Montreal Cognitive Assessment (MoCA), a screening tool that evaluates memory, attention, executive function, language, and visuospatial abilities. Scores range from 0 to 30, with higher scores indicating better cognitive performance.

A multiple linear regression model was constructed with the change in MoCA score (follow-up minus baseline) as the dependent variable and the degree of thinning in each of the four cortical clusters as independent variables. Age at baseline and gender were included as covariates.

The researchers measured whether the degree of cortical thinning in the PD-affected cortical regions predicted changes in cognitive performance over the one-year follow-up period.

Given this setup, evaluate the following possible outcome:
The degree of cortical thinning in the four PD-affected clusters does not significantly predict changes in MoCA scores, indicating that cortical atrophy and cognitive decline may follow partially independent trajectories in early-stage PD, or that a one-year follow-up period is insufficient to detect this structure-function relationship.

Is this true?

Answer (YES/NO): NO